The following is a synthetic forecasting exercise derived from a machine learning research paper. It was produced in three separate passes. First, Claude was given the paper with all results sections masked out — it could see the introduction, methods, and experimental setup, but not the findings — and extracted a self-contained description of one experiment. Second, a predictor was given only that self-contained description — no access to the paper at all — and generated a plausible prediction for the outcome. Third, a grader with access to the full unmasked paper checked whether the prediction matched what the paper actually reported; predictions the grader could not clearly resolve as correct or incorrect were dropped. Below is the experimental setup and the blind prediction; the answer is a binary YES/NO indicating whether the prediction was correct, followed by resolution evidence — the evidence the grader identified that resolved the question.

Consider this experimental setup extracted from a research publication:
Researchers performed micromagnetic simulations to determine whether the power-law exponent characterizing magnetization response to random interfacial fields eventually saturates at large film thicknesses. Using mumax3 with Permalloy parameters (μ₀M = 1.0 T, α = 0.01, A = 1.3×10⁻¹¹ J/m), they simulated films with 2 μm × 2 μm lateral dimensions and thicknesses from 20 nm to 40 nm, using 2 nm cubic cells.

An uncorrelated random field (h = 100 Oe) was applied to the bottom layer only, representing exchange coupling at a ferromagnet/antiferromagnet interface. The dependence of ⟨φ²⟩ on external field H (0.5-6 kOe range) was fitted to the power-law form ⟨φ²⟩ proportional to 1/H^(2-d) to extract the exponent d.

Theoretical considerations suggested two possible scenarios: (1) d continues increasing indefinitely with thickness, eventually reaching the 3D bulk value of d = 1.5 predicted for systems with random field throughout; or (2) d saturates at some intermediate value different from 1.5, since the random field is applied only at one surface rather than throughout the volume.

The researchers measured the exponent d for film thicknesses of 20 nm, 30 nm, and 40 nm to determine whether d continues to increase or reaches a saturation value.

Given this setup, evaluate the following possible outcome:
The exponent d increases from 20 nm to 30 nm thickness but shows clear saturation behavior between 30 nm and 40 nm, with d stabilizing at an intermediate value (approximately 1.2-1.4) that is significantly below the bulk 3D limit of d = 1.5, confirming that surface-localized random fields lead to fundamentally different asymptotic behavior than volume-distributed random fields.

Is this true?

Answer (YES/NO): NO